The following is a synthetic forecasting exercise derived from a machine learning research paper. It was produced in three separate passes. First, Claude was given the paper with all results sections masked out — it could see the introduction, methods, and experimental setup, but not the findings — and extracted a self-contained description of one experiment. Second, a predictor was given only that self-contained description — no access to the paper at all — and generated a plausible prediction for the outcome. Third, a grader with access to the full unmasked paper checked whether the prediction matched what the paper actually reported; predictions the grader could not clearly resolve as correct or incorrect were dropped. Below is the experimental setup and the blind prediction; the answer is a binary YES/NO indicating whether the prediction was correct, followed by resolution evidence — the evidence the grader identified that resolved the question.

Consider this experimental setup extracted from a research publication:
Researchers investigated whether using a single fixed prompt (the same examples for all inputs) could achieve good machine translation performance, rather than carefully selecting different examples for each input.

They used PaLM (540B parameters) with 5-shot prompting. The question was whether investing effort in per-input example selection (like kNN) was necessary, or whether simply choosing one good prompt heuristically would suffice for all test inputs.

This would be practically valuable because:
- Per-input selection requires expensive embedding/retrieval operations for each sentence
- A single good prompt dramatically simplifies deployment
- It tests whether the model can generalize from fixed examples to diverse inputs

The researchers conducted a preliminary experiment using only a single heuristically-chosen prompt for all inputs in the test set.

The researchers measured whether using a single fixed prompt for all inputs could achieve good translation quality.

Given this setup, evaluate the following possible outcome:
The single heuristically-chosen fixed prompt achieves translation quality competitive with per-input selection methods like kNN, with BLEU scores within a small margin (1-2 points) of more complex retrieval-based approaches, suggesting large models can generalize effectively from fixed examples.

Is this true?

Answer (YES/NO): NO